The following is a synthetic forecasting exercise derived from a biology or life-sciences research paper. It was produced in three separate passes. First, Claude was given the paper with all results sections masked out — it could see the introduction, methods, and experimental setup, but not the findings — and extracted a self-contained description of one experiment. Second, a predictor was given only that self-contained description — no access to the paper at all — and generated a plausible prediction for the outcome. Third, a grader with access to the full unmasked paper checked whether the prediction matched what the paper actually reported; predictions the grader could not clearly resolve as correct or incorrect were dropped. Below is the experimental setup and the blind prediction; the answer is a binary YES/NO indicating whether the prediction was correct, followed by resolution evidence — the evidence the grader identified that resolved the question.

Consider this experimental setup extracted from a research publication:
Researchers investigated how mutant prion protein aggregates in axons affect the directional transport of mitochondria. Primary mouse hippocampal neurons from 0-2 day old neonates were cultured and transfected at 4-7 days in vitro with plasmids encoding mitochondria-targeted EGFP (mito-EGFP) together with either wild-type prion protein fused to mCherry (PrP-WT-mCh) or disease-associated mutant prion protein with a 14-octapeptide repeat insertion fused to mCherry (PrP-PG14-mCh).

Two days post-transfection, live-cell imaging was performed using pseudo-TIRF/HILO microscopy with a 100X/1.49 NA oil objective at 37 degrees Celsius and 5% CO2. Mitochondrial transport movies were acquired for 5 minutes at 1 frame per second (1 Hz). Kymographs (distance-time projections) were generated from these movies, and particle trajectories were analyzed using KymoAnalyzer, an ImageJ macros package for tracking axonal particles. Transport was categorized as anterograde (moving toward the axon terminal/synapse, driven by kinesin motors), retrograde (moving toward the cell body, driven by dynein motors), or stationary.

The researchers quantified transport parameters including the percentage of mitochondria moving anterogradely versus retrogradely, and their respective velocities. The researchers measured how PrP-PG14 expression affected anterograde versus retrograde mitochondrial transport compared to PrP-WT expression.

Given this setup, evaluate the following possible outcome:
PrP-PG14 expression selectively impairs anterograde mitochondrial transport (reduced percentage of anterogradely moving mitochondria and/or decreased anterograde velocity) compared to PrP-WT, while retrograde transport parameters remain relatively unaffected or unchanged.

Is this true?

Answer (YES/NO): YES